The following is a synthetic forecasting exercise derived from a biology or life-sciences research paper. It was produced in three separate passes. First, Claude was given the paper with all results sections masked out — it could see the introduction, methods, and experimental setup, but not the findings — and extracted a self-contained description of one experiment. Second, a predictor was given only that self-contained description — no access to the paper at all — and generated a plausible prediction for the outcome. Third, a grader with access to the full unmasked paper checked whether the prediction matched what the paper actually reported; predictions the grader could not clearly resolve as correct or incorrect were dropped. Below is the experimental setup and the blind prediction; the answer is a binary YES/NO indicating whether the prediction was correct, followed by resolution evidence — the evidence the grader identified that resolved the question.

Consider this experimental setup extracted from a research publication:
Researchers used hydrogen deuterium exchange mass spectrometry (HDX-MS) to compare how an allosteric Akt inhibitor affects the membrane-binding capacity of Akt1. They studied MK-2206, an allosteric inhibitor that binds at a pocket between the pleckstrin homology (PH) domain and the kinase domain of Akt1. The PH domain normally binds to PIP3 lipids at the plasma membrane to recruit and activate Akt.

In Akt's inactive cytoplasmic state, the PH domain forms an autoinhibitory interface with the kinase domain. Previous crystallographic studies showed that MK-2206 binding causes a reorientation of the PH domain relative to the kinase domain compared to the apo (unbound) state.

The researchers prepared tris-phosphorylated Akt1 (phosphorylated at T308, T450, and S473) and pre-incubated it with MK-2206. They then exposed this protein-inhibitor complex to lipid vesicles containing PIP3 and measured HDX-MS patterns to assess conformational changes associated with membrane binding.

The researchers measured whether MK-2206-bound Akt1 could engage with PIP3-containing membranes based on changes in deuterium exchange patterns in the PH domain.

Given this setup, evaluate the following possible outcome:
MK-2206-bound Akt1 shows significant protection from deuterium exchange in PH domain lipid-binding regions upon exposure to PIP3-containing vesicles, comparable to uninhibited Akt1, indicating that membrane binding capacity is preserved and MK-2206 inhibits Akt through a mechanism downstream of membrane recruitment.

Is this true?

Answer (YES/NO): NO